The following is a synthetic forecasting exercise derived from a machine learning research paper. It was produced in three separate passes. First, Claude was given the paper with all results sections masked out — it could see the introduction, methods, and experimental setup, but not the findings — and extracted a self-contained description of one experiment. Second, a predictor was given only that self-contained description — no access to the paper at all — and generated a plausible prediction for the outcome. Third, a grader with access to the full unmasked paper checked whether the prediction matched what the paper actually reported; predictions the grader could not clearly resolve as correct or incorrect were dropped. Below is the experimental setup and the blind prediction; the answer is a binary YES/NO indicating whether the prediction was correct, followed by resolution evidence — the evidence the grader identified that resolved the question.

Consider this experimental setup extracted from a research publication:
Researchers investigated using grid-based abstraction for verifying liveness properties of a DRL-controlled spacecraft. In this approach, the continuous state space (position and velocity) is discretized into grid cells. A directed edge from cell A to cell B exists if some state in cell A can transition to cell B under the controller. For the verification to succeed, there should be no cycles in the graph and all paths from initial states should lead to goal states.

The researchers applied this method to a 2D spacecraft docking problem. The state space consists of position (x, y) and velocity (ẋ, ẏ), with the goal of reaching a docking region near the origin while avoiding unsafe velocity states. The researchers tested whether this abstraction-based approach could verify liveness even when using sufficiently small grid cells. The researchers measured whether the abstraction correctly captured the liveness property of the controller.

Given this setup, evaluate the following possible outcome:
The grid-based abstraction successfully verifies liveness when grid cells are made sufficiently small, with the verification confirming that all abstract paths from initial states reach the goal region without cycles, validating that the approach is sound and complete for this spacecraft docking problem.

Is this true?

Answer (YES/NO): NO